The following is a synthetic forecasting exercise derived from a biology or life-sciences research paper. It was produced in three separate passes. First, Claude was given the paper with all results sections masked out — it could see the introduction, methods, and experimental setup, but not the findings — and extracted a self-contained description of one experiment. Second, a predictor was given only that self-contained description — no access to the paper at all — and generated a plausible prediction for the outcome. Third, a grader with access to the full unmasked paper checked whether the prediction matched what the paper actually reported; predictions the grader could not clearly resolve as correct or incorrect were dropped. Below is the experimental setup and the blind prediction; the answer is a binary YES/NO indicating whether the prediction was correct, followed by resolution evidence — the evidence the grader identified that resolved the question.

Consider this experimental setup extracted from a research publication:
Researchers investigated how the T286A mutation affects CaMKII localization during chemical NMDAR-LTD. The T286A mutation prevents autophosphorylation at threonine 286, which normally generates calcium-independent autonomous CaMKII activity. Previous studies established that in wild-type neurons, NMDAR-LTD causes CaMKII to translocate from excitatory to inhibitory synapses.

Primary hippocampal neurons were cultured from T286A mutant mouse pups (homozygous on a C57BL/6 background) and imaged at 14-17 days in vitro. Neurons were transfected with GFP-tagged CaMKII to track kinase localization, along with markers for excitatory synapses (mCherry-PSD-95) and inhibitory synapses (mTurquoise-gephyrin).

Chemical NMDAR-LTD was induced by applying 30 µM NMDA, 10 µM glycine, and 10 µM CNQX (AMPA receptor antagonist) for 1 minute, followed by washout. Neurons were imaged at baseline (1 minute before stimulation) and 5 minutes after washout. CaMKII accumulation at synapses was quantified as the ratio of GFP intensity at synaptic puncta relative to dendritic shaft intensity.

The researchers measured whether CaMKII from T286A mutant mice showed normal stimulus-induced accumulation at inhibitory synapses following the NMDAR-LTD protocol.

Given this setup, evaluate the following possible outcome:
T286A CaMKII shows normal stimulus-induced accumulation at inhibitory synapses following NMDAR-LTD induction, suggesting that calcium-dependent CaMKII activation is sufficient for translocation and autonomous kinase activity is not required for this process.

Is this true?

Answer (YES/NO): NO